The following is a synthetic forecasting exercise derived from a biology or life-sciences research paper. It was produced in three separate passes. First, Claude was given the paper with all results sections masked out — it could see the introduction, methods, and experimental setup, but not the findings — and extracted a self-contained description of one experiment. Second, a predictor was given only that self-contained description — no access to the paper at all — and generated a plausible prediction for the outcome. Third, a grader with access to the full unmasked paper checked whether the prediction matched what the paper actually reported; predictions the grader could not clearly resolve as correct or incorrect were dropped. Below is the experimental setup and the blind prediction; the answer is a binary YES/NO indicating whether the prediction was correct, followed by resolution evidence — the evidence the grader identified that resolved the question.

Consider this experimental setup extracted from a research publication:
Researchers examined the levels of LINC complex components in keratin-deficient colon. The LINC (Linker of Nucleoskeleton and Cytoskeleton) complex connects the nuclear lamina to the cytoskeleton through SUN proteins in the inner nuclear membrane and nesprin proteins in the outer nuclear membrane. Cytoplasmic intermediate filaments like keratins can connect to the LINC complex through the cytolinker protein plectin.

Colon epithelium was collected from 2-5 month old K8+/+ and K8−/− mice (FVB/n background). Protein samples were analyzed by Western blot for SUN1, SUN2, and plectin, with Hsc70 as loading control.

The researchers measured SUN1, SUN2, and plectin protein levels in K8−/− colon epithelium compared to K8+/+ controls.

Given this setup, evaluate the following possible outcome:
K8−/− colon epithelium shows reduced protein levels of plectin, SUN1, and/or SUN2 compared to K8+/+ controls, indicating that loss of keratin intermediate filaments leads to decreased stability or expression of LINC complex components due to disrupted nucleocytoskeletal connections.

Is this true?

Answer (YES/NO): YES